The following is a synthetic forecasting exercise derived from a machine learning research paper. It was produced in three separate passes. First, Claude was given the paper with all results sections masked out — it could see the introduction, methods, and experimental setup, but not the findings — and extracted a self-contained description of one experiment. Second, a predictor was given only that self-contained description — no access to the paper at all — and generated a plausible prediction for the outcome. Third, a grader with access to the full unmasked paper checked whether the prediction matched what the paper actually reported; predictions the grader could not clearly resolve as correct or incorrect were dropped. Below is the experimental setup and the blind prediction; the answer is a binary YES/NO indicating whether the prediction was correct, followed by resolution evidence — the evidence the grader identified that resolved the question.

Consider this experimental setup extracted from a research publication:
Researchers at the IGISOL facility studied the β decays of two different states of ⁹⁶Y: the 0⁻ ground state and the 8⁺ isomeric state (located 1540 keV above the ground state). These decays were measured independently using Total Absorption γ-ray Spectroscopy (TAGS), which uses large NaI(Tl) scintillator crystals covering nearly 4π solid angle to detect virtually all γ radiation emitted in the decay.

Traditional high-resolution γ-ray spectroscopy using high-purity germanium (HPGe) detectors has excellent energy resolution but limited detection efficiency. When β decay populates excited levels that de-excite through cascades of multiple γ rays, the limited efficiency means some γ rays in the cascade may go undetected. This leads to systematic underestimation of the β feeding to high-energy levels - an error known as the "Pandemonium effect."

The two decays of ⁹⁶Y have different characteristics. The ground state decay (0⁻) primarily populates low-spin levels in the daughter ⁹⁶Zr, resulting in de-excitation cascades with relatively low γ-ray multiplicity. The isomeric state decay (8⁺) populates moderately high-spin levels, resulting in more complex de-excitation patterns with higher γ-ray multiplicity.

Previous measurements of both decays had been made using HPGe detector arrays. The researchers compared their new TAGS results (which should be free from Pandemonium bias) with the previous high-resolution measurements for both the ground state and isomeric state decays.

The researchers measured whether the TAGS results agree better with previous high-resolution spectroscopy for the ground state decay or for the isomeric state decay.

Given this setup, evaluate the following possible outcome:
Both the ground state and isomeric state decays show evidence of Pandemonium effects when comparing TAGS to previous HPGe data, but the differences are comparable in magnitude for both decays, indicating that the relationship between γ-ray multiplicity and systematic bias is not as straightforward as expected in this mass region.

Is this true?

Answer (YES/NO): NO